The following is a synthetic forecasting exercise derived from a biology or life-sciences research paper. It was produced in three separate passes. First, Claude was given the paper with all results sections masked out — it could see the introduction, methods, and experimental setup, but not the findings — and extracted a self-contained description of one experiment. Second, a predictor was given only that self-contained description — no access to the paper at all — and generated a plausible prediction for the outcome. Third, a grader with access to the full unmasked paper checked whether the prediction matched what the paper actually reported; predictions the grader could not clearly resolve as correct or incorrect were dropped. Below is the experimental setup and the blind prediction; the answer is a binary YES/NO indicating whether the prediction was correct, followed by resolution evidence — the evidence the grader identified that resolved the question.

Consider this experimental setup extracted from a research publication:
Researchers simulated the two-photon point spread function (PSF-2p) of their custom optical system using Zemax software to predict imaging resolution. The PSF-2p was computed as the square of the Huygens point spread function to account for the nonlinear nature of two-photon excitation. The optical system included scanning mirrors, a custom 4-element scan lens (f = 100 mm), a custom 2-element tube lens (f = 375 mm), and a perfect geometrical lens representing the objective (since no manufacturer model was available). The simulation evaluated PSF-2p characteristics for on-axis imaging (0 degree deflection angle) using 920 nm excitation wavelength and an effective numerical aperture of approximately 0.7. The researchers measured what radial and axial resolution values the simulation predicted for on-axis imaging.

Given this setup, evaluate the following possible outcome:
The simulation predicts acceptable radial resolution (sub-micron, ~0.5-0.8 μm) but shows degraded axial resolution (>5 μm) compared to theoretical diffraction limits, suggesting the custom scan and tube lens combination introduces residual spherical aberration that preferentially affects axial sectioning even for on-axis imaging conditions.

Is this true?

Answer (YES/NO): NO